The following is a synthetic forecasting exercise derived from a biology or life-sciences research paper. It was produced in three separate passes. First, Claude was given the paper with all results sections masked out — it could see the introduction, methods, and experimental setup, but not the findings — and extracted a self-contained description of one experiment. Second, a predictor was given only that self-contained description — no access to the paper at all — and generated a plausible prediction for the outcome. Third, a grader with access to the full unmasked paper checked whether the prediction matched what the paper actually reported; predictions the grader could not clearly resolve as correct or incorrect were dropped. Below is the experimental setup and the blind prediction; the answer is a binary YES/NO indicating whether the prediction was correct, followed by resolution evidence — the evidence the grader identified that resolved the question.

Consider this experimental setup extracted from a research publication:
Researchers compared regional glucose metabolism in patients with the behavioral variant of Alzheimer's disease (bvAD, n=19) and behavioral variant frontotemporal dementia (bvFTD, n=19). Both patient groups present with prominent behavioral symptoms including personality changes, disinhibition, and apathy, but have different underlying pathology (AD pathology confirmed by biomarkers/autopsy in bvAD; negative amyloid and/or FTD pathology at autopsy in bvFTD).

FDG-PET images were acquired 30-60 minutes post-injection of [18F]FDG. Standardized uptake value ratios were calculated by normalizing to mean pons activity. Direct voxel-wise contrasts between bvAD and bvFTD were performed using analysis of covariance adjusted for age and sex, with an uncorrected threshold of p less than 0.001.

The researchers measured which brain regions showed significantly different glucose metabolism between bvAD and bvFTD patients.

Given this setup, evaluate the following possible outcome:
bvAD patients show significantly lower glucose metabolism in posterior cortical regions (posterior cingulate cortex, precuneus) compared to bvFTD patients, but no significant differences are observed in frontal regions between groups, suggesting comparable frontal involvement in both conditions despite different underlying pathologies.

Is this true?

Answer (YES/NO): NO